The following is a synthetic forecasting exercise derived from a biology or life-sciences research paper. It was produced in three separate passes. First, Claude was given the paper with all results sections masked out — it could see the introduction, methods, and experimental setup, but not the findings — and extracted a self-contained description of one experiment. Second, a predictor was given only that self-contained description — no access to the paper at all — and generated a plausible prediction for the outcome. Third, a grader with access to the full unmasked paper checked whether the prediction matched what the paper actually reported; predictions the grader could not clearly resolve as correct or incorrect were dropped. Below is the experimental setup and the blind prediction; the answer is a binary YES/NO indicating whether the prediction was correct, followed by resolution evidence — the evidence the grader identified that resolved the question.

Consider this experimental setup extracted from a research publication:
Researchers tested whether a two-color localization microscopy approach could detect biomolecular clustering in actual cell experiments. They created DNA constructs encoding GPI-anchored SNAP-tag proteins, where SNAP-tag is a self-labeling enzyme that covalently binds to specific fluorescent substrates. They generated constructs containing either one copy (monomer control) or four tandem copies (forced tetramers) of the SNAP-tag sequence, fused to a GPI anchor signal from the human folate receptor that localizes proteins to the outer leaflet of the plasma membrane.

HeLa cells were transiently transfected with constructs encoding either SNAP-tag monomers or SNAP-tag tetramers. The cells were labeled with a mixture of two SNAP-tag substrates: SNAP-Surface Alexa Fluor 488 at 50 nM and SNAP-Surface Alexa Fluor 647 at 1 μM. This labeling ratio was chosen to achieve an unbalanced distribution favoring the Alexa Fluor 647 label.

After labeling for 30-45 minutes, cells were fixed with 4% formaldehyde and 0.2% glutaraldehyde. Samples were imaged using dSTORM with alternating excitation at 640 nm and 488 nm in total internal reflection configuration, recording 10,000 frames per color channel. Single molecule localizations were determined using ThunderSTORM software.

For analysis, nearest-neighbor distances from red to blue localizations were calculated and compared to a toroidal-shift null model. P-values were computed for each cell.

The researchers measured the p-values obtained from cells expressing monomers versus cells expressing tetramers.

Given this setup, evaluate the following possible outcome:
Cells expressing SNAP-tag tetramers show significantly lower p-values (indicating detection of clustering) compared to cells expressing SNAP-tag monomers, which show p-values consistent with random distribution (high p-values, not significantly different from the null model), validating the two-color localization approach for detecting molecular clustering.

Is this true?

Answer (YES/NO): YES